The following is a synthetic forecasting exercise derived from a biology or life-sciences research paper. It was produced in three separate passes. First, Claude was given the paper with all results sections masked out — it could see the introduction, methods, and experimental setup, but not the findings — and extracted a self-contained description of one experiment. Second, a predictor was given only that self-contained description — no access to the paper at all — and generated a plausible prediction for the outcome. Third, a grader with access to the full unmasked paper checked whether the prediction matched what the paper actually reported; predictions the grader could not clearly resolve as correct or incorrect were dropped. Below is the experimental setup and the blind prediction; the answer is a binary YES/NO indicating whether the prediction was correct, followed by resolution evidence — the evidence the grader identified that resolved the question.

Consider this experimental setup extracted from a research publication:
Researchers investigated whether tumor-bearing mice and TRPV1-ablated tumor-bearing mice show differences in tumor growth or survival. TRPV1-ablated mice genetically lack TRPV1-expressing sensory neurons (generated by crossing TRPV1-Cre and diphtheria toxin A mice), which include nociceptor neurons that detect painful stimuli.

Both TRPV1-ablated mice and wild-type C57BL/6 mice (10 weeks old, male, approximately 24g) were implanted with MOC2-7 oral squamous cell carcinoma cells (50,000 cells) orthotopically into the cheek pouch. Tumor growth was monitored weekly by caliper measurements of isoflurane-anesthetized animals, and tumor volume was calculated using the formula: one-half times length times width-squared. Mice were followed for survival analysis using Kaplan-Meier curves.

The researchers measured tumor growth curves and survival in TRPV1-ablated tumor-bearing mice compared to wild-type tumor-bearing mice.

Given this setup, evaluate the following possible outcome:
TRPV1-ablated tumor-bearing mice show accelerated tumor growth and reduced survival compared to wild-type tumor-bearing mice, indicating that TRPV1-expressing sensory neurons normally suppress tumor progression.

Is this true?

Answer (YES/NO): NO